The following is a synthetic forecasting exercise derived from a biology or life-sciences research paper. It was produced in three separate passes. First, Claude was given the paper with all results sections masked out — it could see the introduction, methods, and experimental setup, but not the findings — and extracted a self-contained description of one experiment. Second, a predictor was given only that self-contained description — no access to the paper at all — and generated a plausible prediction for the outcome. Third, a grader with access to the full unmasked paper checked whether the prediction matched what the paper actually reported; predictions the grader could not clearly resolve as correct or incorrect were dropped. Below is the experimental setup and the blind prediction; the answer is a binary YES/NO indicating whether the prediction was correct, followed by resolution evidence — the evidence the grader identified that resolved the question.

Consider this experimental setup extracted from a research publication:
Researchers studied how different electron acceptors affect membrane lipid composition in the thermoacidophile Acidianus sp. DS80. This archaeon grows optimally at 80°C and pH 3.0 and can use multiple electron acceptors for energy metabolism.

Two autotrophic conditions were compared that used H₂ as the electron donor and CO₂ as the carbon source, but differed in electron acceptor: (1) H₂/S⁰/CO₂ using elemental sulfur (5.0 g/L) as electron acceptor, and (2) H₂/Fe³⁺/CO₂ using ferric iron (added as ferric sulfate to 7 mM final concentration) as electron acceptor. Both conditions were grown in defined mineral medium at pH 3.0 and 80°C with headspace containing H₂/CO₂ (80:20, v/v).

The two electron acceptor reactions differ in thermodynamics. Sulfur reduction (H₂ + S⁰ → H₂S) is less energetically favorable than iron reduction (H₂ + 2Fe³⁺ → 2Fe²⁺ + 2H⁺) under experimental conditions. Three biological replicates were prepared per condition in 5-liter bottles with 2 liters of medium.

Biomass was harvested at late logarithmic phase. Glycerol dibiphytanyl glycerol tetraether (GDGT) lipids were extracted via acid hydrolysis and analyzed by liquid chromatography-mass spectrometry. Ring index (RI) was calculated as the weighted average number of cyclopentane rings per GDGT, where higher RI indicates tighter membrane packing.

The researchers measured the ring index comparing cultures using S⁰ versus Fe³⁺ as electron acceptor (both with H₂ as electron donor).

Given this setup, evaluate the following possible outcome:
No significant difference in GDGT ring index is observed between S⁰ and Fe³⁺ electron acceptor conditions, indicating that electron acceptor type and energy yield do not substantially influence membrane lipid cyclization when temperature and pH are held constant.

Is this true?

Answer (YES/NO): NO